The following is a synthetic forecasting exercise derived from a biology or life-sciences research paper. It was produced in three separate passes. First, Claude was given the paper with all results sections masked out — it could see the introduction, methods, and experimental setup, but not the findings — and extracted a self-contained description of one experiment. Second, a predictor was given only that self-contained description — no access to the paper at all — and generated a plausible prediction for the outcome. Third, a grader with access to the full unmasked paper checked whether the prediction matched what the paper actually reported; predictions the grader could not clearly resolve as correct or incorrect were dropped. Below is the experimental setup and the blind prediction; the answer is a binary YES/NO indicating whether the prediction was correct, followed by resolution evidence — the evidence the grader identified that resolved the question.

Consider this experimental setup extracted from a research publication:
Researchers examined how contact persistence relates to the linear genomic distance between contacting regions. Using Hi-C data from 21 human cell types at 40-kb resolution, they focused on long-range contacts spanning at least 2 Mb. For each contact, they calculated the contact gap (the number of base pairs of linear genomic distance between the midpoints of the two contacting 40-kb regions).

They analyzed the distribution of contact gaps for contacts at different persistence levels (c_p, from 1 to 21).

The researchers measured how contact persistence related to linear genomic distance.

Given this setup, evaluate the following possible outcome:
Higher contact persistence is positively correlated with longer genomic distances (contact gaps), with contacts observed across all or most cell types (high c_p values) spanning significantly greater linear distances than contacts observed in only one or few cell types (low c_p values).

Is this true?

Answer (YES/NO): NO